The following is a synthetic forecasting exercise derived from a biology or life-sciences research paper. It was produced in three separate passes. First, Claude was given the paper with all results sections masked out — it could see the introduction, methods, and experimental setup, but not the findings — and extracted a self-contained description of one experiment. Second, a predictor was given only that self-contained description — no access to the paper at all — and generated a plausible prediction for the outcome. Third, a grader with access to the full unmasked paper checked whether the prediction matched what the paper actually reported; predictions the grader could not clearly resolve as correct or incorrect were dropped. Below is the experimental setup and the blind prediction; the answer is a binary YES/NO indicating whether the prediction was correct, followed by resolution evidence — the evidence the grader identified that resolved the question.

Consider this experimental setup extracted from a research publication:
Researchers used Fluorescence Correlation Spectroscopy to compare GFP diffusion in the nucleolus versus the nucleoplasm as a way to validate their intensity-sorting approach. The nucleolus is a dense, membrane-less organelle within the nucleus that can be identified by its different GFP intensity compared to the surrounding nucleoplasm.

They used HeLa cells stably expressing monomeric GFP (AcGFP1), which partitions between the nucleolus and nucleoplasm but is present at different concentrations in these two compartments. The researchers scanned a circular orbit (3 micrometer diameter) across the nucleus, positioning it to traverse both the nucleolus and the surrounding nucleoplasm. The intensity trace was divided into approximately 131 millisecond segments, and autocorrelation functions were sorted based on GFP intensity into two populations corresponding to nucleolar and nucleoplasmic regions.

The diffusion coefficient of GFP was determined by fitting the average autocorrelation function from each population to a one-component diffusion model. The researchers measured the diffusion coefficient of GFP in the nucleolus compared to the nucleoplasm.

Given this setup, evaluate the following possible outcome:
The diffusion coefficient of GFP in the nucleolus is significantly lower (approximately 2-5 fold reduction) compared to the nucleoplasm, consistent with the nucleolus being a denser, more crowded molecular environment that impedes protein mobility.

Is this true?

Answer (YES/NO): YES